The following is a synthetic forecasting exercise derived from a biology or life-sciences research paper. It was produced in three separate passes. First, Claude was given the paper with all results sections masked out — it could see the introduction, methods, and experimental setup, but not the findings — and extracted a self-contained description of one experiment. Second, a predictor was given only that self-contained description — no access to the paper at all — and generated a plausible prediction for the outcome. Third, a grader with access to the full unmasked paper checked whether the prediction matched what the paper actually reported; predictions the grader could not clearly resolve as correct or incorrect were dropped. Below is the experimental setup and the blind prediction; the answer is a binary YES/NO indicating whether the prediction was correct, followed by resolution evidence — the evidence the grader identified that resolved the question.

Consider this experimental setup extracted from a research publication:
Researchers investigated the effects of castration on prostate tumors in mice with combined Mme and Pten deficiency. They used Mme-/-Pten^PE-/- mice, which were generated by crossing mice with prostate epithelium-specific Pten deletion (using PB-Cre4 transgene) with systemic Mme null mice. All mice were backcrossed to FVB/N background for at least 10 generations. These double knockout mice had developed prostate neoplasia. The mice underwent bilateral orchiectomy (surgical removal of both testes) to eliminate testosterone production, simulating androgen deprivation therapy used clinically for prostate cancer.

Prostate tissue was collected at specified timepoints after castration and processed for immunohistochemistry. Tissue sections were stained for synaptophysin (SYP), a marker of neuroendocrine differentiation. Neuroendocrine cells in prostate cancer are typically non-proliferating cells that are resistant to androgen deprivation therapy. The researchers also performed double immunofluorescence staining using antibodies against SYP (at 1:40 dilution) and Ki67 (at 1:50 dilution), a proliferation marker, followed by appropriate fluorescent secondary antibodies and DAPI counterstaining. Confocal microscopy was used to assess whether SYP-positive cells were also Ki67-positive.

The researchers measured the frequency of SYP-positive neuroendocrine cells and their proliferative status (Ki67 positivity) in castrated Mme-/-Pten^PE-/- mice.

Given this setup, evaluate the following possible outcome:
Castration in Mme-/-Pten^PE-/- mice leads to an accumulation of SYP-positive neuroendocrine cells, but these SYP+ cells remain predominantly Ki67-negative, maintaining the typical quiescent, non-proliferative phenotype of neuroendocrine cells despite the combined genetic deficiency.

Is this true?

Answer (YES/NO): NO